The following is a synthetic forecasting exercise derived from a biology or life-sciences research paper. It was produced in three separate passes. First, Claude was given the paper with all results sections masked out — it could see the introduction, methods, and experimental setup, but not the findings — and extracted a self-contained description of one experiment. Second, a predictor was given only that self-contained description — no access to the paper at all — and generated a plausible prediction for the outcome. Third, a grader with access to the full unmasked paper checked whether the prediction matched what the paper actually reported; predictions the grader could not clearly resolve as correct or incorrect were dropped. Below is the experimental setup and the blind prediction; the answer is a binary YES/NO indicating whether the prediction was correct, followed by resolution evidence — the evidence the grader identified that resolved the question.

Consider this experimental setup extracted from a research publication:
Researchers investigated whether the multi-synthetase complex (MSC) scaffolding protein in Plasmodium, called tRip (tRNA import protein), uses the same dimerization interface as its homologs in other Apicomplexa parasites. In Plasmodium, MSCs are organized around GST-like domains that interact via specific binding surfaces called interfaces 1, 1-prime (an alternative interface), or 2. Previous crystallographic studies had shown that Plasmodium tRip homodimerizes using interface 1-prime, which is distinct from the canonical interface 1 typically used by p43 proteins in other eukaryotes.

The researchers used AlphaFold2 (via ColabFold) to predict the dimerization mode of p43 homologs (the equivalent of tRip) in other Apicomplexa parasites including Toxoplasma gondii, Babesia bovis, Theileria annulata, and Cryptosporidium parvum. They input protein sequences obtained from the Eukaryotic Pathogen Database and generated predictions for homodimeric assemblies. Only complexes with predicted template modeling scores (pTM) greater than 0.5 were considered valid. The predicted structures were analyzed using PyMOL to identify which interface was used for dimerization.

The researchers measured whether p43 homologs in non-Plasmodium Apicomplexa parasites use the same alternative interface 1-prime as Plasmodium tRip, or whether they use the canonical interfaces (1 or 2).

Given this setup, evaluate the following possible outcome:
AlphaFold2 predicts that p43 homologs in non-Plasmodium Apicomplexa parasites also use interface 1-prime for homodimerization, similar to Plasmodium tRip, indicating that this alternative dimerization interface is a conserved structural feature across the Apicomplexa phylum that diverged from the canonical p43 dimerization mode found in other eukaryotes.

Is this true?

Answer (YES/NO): NO